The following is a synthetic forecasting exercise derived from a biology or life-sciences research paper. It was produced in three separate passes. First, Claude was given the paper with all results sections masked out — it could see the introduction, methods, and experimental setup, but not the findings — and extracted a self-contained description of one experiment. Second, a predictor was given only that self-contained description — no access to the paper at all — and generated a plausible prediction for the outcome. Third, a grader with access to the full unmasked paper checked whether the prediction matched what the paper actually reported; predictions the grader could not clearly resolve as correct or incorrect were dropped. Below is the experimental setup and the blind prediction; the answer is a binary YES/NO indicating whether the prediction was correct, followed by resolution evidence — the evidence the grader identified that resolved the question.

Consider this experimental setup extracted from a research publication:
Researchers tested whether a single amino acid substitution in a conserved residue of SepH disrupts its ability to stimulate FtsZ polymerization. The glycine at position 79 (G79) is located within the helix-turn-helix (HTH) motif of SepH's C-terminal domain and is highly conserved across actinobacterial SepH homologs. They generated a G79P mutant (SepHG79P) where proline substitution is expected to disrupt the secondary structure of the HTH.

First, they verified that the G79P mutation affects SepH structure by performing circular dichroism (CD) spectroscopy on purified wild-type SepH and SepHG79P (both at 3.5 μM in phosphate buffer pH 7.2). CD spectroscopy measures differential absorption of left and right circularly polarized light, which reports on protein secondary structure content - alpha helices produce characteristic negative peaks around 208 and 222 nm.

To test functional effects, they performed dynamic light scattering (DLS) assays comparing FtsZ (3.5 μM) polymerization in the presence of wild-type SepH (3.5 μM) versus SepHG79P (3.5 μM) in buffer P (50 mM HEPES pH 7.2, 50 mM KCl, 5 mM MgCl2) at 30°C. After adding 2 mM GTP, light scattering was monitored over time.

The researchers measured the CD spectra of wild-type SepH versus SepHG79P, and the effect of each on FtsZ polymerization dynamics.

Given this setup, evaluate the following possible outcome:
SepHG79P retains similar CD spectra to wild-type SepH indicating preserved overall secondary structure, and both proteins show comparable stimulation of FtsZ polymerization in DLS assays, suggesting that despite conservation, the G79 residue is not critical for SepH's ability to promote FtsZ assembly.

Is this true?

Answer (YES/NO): NO